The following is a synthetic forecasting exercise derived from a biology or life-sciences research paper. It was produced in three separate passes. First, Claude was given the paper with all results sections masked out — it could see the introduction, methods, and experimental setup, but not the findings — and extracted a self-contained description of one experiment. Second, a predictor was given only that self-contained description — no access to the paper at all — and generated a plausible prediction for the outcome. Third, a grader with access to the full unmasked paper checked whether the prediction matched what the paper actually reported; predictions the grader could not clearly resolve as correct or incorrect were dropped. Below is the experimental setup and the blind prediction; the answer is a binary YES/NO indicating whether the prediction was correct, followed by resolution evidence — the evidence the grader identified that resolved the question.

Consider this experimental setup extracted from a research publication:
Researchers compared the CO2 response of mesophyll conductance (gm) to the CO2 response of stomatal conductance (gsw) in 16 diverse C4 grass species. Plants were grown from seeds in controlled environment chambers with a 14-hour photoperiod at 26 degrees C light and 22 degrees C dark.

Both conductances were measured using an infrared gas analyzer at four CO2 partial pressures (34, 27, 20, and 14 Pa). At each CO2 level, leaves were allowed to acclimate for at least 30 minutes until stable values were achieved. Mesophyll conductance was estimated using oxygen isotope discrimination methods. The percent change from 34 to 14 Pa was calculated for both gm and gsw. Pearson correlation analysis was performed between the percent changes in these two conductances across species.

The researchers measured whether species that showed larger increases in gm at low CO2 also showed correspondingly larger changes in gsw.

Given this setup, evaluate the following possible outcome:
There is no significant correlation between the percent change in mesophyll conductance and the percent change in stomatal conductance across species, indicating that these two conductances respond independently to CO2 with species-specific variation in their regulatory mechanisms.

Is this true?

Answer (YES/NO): NO